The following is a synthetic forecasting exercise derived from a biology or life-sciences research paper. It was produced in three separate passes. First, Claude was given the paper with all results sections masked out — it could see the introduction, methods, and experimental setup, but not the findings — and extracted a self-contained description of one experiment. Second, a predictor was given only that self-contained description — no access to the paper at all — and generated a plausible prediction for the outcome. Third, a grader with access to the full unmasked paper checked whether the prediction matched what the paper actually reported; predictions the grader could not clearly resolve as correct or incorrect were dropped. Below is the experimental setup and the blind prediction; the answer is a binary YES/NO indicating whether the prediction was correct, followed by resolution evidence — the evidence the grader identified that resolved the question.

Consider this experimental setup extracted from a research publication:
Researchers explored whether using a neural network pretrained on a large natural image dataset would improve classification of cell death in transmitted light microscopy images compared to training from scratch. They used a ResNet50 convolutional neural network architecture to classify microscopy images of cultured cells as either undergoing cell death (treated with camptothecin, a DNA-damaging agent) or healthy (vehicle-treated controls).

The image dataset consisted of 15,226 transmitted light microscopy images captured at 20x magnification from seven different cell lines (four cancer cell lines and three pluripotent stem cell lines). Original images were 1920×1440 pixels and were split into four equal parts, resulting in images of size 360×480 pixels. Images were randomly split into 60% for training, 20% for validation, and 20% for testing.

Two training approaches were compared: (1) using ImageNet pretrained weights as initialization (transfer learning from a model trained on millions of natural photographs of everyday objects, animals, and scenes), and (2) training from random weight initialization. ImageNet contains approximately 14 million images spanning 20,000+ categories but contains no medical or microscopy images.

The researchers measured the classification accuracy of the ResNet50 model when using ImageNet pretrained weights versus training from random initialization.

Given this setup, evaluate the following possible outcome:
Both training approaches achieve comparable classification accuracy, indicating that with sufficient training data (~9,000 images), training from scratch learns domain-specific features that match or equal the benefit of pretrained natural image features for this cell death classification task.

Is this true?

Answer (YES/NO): YES